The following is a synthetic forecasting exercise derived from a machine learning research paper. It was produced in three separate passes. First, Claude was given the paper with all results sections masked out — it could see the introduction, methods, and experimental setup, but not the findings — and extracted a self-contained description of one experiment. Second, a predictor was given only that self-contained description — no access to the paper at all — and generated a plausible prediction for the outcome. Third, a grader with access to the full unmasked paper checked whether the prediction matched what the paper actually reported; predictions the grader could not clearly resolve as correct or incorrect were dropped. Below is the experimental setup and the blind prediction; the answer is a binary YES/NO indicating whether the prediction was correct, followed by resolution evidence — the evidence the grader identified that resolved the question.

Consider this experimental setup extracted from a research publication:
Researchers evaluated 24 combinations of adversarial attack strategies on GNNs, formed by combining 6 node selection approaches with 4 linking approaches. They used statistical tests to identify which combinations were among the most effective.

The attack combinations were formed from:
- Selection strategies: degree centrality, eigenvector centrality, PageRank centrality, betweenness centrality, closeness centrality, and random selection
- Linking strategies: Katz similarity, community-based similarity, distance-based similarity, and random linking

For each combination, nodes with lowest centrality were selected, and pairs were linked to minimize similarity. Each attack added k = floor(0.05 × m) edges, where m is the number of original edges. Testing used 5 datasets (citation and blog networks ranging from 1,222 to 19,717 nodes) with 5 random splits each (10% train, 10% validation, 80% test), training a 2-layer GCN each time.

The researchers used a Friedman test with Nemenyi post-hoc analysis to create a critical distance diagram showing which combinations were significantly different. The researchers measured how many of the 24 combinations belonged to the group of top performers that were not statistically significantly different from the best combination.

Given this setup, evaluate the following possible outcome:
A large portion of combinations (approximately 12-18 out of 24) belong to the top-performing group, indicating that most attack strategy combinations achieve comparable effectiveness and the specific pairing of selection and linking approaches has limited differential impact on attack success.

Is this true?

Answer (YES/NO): NO